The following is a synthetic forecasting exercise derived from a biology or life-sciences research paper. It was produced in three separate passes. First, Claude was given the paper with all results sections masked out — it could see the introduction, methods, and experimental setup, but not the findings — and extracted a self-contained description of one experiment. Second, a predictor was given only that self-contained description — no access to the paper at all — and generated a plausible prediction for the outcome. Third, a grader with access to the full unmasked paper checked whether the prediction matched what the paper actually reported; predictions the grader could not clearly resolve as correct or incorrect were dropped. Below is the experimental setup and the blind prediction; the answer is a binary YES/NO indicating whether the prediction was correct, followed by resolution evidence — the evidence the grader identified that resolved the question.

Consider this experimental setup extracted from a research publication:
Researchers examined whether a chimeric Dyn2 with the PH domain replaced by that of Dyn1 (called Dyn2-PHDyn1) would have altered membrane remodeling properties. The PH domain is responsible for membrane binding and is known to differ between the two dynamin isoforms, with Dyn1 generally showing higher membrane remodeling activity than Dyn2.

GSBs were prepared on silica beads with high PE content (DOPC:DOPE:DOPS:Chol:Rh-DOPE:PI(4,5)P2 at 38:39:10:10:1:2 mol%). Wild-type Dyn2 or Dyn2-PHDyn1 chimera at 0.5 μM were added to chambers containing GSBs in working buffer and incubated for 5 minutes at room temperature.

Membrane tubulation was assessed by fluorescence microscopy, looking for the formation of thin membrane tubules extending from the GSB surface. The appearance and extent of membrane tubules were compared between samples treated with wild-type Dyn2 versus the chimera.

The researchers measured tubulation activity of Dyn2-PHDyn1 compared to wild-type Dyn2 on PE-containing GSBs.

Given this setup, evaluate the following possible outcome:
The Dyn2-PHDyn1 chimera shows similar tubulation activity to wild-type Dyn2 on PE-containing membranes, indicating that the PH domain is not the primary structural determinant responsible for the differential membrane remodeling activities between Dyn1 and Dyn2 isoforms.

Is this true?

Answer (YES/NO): NO